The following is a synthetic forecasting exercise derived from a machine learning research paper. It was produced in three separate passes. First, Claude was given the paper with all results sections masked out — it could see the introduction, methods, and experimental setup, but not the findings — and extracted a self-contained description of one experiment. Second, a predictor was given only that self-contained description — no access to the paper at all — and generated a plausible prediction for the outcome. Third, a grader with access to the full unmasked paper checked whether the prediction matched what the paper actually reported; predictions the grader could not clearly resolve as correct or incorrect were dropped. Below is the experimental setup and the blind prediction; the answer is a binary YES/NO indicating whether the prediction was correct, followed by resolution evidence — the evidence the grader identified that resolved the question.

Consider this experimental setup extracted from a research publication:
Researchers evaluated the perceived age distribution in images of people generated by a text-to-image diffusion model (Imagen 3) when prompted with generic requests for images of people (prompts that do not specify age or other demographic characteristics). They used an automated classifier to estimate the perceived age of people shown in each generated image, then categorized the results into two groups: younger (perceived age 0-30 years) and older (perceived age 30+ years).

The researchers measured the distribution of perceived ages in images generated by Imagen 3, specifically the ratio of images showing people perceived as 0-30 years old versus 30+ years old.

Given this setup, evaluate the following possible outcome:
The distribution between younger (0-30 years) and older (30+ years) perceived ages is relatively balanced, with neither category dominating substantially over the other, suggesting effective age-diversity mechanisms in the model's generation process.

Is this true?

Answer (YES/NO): NO